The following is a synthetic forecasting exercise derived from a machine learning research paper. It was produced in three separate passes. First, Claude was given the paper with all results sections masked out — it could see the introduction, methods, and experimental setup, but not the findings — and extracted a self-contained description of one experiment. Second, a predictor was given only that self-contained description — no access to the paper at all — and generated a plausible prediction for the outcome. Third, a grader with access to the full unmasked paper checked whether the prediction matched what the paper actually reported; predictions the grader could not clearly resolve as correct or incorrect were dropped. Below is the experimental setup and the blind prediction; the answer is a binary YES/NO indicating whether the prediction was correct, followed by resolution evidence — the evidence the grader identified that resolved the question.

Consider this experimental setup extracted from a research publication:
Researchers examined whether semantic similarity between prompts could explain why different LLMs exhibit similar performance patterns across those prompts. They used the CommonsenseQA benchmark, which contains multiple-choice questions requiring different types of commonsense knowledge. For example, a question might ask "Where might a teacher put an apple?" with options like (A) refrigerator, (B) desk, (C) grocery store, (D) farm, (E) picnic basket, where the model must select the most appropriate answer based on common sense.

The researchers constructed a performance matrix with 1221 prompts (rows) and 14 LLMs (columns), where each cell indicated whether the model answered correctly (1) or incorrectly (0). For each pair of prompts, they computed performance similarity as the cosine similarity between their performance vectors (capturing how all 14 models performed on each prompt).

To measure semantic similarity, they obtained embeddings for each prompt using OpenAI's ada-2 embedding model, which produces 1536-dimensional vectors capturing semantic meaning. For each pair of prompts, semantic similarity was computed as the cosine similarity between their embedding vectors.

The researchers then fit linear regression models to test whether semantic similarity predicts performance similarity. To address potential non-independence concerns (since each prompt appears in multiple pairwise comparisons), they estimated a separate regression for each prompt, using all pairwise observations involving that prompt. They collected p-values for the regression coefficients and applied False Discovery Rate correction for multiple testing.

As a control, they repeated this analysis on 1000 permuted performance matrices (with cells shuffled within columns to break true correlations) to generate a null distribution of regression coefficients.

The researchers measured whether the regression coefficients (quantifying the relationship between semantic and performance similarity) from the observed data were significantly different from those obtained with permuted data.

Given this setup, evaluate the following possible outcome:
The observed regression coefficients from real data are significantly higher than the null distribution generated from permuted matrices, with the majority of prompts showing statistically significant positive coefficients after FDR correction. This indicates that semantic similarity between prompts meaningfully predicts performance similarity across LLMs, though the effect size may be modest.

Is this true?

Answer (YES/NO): NO